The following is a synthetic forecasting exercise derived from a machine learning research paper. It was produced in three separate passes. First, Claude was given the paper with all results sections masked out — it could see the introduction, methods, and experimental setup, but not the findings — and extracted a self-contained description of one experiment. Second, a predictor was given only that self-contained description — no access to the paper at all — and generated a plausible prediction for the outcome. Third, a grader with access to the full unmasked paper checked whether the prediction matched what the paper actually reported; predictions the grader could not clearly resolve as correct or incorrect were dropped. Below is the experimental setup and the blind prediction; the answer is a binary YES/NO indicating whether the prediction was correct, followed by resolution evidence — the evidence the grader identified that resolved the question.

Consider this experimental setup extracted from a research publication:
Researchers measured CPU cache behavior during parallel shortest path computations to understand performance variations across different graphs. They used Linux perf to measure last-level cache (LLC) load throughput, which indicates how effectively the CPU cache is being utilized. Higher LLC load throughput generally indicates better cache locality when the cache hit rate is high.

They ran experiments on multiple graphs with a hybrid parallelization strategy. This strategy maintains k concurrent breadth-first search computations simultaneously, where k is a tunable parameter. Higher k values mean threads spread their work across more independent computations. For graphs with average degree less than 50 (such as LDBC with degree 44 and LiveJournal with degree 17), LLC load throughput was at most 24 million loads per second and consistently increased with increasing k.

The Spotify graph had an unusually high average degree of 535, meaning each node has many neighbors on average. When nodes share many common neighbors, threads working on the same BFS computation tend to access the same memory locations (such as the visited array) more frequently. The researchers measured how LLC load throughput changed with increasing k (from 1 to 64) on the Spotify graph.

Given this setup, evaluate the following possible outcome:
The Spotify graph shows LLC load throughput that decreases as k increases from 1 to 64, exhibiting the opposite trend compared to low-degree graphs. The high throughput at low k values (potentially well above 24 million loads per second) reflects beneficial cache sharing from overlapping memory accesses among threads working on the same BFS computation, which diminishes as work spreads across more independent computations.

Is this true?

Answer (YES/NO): NO